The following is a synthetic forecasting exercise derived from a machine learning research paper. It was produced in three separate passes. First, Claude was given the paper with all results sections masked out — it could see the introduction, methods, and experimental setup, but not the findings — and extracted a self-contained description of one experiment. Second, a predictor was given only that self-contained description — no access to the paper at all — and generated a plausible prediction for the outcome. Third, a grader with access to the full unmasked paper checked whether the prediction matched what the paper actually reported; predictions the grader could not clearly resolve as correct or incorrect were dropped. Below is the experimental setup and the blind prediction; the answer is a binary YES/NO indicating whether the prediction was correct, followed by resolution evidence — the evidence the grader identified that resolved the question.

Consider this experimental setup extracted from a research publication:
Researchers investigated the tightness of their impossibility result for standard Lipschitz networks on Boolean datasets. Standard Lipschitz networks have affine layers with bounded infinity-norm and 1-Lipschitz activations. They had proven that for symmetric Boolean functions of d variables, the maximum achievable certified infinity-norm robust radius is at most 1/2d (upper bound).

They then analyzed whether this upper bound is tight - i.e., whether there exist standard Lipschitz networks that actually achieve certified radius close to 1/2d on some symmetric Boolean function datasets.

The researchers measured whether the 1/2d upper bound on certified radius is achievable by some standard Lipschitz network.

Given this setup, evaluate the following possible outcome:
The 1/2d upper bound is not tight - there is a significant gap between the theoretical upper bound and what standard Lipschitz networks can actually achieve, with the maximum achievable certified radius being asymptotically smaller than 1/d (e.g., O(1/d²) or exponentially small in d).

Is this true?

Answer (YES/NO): NO